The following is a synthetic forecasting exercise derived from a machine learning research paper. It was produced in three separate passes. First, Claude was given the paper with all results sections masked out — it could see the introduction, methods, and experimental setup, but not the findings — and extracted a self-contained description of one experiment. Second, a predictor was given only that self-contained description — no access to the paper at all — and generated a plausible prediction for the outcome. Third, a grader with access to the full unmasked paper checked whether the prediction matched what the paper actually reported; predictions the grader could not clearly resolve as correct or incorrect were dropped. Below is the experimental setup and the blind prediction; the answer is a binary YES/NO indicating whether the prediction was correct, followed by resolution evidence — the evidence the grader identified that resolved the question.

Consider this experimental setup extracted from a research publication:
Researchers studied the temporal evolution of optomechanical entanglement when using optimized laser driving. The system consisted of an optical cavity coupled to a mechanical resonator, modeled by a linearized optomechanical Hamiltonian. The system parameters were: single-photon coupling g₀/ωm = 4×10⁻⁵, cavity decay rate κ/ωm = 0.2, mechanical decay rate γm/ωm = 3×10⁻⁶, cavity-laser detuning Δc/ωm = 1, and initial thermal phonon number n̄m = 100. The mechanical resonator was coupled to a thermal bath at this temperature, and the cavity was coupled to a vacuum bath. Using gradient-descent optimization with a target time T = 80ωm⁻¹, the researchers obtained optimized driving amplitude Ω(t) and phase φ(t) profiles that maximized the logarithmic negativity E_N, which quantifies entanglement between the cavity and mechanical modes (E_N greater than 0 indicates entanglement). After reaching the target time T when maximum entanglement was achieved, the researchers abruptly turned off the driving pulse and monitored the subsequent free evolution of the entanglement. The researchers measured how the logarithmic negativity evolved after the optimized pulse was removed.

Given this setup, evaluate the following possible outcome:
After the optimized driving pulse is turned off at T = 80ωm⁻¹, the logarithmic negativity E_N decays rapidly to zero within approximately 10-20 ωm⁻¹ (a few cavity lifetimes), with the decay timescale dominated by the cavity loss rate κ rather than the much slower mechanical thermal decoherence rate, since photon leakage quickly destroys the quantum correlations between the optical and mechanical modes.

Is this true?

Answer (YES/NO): NO